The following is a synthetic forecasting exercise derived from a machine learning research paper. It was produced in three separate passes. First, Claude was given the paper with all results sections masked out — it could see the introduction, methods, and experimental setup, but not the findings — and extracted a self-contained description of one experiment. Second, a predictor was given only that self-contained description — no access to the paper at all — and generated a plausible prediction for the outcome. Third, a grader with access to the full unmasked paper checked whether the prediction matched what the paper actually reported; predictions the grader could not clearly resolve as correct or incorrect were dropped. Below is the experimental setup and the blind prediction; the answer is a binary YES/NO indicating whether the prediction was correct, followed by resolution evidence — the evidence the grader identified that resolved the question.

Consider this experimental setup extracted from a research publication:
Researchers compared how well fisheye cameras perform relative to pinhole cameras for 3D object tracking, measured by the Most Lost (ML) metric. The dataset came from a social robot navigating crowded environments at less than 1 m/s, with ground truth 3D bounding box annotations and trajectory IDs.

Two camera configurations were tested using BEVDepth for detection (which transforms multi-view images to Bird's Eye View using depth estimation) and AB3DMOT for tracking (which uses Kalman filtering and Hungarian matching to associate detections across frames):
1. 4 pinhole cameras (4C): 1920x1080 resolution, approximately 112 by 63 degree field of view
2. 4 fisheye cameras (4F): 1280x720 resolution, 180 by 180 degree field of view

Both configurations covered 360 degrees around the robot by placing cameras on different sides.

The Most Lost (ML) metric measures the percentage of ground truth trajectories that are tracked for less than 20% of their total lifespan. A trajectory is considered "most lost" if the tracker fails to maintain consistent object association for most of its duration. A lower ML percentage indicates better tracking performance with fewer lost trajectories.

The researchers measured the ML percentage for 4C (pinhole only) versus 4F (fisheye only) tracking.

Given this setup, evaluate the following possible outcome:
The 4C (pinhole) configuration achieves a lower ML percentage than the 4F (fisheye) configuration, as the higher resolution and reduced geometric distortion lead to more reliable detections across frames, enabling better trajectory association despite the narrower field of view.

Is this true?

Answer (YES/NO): YES